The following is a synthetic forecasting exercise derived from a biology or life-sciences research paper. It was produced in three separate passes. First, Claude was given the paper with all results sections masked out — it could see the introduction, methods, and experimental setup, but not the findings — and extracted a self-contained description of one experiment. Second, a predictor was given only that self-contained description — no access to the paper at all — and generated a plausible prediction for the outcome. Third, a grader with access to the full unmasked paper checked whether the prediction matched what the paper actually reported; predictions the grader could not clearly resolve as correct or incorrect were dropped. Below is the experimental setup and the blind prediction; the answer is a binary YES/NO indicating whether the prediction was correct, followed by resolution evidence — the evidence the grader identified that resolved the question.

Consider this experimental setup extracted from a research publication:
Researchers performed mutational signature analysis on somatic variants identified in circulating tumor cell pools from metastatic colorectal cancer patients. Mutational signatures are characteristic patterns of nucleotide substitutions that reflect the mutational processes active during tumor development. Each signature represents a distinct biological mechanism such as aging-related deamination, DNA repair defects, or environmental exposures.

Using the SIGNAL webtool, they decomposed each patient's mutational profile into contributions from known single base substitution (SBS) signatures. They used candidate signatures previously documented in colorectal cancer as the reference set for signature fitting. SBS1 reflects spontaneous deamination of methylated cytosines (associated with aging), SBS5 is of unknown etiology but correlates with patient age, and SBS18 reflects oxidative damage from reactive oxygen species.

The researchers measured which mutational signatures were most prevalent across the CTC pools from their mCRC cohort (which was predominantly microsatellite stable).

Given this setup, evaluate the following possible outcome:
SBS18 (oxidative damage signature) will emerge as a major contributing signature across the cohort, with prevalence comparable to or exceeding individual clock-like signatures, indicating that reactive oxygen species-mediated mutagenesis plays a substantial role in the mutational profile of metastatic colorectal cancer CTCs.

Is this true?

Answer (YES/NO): NO